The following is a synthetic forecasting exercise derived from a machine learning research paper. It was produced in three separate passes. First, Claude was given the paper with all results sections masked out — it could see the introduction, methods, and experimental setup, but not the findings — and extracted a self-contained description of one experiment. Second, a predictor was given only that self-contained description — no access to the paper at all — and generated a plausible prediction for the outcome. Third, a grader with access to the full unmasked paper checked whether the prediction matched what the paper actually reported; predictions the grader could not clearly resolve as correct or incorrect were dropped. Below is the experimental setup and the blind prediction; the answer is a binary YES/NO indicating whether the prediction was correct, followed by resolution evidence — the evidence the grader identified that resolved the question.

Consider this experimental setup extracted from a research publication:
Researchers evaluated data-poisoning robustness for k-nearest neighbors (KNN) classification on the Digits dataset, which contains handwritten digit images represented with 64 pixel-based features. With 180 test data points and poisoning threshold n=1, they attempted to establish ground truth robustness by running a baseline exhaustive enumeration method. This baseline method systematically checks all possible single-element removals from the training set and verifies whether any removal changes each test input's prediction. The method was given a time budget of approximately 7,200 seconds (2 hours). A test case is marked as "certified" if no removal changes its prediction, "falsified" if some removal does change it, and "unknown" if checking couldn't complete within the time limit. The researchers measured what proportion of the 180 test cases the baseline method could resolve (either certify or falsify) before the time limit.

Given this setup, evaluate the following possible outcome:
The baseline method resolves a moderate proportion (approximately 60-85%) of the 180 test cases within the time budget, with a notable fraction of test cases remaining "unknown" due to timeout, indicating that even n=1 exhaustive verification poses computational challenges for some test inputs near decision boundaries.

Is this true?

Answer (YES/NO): NO